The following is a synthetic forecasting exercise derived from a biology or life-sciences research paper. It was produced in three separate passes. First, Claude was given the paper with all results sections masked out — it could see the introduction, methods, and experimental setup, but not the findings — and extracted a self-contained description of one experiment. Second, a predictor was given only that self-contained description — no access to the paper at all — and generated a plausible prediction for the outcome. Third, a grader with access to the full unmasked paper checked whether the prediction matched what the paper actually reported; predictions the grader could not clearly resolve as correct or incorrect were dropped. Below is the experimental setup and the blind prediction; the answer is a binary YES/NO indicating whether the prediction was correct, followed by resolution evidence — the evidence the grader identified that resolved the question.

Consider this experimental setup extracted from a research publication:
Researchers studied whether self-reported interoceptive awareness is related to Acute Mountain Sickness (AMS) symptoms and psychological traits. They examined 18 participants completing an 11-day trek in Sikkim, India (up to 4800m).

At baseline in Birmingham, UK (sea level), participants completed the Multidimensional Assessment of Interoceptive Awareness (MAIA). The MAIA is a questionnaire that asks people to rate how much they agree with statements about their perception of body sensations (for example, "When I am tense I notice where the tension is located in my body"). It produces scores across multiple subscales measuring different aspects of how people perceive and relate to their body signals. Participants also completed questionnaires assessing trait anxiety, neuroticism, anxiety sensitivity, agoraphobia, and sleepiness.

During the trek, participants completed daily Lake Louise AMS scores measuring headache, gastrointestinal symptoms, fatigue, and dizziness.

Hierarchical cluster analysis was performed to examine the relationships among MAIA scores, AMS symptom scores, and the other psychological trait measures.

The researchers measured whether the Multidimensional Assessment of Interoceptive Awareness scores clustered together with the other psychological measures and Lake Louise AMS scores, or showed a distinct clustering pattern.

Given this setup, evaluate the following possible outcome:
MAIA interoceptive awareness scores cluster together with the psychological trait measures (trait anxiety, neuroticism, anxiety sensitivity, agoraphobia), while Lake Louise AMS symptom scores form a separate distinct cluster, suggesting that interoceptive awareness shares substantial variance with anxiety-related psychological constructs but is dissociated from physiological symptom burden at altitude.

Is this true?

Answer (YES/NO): NO